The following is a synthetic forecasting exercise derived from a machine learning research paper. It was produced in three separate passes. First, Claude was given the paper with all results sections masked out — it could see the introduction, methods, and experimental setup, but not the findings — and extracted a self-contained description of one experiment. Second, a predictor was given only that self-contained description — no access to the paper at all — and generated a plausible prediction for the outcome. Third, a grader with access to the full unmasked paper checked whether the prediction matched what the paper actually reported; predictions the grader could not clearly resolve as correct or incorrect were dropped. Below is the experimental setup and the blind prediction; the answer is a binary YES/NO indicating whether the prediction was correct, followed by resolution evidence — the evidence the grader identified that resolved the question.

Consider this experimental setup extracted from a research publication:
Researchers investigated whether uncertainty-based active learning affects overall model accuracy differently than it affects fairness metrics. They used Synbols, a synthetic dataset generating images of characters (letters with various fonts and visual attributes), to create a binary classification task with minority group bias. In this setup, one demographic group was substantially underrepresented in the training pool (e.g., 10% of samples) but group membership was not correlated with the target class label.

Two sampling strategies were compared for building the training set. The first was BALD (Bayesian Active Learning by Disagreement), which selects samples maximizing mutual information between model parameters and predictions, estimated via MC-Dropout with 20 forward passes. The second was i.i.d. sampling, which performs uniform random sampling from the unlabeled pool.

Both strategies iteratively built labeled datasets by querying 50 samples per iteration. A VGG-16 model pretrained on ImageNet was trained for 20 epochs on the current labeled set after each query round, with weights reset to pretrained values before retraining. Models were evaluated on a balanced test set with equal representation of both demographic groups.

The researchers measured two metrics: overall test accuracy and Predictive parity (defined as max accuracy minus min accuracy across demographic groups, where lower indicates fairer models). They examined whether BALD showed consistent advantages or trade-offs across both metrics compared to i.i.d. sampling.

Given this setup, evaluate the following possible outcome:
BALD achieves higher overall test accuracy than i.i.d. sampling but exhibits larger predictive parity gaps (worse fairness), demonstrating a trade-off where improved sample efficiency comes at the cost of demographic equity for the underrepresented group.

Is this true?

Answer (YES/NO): NO